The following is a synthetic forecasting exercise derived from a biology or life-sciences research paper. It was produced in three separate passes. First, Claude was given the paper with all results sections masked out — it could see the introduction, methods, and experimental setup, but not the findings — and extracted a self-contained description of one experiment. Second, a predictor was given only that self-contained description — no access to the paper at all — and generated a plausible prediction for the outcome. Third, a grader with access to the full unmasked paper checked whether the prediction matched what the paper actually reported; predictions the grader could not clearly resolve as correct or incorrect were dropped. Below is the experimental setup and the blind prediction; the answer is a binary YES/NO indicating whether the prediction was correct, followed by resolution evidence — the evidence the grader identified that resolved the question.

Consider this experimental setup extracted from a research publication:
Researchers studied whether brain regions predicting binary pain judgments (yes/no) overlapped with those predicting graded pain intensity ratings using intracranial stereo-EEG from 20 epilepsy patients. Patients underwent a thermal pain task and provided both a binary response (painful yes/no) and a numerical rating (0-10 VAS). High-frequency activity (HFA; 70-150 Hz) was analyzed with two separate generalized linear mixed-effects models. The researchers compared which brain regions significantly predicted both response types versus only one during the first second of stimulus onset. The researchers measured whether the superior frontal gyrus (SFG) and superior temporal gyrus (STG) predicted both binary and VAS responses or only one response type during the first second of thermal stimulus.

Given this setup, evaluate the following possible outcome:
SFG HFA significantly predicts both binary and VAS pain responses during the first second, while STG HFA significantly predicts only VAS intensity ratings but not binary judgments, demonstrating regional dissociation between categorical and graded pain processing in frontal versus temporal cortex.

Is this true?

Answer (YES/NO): NO